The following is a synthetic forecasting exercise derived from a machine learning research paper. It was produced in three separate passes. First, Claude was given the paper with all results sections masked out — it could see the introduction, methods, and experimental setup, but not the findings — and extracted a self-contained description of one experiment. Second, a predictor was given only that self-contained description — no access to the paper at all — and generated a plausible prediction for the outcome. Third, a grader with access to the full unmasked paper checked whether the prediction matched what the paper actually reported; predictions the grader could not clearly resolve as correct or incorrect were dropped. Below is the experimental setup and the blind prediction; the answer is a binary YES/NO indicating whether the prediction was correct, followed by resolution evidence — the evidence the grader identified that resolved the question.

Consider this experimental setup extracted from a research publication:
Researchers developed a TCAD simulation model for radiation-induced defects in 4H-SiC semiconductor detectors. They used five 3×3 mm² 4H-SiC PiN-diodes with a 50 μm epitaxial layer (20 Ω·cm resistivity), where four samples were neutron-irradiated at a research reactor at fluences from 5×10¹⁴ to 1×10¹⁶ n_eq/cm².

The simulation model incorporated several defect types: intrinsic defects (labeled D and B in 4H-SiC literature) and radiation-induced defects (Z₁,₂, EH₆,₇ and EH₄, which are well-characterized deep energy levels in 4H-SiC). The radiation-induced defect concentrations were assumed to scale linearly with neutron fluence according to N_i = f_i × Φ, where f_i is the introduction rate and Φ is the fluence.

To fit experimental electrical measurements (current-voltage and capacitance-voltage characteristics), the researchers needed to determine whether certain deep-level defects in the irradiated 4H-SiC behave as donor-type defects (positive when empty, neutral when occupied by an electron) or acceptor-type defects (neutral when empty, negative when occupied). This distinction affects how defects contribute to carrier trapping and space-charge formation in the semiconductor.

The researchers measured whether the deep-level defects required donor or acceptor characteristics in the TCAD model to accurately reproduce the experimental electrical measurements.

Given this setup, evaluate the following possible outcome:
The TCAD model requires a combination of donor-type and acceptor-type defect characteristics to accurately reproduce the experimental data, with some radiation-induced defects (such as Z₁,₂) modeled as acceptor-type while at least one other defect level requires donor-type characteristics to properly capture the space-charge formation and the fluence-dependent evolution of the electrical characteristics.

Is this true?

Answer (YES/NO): YES